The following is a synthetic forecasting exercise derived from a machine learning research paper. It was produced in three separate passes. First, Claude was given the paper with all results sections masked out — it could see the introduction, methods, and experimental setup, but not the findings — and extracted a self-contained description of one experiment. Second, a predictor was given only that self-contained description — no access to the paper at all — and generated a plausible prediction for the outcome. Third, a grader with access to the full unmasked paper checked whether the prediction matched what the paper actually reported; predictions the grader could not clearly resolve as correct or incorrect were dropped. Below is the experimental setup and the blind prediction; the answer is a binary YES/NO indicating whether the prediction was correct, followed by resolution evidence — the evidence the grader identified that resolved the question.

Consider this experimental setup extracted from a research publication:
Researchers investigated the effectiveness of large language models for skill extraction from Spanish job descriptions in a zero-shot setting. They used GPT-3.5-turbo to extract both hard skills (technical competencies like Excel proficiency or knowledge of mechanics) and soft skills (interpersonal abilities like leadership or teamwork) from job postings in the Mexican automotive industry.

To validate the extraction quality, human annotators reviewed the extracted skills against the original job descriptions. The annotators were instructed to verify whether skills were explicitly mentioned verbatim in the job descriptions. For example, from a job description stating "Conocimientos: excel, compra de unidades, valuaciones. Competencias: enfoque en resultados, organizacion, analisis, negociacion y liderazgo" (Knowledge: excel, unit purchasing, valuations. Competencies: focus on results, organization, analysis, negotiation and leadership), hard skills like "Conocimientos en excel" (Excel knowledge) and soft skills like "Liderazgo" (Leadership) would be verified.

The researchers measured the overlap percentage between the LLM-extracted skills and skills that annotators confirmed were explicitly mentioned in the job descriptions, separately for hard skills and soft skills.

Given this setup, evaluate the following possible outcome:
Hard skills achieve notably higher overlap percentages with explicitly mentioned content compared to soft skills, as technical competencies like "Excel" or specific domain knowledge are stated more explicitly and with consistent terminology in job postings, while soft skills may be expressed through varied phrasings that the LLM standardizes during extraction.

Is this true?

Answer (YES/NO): YES